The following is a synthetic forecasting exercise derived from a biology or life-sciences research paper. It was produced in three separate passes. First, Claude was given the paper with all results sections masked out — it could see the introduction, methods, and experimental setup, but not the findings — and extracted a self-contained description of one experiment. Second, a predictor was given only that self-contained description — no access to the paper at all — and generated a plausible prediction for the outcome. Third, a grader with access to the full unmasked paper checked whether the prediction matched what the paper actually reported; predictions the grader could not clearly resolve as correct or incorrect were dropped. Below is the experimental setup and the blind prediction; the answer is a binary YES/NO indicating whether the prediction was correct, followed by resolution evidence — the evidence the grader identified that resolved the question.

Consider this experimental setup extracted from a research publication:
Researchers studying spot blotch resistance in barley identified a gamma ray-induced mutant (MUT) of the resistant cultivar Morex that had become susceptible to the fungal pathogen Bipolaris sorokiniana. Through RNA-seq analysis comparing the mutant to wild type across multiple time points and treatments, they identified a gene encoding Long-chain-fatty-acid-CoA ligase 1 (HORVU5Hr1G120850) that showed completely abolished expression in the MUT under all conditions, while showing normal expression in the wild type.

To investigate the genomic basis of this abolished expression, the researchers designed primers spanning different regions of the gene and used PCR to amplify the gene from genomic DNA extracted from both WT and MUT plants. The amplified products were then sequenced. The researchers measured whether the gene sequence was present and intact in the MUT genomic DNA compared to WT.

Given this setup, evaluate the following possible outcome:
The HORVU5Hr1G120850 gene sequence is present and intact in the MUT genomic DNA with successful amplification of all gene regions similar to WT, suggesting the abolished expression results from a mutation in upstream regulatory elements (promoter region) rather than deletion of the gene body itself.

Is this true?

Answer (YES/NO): NO